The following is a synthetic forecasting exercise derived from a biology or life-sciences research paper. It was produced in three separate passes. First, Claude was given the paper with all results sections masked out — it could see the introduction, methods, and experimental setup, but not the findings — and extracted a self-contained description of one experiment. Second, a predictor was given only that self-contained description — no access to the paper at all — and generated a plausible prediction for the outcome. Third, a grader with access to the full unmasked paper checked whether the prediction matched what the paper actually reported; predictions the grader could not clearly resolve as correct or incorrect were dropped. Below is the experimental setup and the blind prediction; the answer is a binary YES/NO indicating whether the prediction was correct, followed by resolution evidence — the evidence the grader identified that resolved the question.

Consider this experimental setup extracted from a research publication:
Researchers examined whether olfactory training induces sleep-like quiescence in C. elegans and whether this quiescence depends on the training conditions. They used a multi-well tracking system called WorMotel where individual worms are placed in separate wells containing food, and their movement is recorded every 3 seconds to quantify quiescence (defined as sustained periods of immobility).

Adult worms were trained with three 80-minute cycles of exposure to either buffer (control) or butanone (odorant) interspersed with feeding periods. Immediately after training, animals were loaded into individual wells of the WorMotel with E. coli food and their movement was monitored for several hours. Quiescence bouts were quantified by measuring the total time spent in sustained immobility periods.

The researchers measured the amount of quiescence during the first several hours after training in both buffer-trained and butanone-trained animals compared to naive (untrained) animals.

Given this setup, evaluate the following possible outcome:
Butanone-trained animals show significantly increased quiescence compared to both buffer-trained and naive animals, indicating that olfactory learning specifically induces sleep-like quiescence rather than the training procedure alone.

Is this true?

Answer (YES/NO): NO